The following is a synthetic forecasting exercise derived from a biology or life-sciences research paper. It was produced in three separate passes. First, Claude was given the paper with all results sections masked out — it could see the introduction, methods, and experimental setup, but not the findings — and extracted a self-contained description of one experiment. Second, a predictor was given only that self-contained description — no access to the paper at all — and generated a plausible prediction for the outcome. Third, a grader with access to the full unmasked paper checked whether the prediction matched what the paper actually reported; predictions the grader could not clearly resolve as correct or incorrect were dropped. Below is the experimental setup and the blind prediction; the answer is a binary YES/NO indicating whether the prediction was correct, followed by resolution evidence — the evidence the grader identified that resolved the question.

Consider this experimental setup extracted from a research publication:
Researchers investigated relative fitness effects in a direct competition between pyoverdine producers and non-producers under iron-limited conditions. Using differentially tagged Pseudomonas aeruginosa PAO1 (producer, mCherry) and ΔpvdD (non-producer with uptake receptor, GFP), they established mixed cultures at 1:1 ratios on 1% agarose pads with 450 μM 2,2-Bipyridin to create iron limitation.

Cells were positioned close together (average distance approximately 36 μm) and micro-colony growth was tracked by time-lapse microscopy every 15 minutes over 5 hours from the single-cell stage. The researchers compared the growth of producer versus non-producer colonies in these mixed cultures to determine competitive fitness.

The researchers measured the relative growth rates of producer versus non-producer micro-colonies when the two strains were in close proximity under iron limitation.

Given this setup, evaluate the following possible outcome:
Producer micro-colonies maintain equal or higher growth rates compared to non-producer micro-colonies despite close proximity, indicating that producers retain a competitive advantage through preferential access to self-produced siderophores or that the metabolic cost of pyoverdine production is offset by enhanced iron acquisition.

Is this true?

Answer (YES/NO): NO